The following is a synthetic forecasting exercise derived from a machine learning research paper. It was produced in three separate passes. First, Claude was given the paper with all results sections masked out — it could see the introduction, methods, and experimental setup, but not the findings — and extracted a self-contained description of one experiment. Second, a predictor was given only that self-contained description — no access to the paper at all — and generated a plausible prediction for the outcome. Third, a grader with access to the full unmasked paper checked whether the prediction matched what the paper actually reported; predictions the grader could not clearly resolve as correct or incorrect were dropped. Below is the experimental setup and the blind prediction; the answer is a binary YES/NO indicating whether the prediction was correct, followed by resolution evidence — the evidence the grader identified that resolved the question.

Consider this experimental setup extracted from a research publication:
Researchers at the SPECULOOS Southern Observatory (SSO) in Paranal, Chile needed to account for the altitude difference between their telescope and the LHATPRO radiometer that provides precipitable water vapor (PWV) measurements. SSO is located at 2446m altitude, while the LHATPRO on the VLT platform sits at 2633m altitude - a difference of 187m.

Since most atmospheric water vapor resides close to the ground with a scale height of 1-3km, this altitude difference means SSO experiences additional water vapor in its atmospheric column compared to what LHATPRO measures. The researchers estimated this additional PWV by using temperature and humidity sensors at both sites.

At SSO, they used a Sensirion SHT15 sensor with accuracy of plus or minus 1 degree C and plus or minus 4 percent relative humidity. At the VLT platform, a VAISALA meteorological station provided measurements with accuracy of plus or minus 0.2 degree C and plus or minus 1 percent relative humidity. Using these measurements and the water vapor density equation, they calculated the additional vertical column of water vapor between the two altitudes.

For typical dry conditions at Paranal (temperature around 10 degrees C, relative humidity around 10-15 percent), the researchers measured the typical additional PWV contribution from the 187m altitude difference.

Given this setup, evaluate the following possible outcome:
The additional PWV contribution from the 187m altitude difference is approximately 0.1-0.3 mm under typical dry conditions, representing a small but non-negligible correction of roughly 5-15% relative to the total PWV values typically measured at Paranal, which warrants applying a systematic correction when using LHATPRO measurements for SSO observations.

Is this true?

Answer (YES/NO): YES